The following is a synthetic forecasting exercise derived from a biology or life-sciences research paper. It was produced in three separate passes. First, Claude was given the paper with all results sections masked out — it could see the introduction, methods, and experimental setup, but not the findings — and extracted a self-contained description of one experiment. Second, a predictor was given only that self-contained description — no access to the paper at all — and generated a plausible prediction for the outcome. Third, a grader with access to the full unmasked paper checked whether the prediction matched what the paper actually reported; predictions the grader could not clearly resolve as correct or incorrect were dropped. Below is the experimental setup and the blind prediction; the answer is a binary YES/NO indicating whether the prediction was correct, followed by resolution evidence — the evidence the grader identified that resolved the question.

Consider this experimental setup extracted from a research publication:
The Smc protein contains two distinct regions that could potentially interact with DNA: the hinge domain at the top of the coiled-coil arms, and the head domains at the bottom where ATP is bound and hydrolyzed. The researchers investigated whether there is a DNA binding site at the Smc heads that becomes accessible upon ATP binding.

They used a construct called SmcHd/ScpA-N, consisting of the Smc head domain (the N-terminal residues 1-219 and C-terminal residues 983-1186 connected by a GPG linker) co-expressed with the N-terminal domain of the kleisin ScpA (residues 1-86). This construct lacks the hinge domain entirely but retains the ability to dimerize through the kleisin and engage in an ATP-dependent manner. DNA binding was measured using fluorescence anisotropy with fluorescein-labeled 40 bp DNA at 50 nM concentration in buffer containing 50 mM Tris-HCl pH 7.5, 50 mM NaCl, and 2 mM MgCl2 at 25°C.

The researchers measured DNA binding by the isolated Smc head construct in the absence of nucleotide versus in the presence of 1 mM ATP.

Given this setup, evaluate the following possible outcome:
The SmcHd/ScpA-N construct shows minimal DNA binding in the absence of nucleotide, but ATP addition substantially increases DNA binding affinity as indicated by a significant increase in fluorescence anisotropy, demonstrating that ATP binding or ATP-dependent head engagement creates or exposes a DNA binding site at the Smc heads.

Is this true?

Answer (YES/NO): YES